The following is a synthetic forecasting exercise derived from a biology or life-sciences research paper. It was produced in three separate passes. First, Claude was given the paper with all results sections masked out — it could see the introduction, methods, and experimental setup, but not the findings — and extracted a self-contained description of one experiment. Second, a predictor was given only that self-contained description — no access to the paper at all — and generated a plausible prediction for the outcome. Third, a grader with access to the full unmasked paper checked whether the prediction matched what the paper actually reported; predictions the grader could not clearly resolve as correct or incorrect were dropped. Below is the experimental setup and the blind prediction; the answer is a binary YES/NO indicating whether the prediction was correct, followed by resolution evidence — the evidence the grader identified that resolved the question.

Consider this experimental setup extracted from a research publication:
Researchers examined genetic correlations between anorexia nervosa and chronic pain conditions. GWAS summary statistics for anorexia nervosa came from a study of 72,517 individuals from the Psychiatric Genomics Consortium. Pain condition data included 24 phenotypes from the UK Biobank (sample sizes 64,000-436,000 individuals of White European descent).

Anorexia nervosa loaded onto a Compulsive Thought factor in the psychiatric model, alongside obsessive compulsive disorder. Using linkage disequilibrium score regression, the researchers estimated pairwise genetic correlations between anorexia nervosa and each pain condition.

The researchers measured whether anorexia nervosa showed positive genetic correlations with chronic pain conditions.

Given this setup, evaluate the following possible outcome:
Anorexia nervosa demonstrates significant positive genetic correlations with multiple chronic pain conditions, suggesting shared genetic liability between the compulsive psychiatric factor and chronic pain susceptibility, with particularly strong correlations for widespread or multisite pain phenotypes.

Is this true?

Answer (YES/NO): NO